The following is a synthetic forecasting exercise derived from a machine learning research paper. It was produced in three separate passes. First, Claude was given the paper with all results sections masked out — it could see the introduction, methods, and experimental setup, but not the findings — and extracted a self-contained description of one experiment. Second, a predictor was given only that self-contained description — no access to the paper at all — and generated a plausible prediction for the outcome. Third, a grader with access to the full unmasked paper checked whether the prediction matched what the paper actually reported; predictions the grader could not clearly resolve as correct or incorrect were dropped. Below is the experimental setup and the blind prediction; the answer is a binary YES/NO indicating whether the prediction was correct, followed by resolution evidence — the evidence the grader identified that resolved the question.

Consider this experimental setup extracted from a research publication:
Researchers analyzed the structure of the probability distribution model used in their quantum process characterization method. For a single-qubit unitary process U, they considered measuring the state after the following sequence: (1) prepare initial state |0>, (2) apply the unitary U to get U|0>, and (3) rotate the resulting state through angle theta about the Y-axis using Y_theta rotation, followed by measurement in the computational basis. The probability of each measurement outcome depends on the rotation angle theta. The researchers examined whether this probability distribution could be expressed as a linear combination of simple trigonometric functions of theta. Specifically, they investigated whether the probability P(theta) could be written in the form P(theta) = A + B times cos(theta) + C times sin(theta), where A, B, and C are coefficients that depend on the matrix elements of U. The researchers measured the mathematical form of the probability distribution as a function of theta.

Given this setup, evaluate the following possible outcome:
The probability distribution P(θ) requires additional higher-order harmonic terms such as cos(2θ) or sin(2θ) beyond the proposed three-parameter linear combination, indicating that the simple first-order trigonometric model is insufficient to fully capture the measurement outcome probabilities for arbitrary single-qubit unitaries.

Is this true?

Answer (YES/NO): NO